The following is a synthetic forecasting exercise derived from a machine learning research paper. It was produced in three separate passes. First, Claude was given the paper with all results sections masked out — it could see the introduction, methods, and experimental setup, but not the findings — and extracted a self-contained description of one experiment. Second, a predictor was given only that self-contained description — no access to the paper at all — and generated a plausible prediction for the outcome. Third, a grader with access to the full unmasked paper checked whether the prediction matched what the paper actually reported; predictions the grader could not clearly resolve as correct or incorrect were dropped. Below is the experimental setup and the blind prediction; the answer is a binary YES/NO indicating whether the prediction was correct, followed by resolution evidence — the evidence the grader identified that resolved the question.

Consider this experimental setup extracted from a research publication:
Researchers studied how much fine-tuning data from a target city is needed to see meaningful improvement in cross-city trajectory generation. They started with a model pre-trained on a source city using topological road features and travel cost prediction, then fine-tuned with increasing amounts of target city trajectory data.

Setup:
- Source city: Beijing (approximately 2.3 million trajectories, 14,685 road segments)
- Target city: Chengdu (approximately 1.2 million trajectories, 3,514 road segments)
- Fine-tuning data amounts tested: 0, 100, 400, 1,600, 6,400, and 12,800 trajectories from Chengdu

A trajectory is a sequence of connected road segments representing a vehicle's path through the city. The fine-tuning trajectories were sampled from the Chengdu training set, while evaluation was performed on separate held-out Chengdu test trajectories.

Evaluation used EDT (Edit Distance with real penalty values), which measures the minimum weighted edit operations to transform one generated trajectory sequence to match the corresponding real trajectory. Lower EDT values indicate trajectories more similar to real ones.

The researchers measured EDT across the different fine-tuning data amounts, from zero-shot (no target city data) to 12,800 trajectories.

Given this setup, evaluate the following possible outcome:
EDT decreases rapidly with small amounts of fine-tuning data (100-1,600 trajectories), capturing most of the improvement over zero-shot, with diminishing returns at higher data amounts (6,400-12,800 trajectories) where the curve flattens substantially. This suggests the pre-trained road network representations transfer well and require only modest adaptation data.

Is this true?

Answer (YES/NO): NO